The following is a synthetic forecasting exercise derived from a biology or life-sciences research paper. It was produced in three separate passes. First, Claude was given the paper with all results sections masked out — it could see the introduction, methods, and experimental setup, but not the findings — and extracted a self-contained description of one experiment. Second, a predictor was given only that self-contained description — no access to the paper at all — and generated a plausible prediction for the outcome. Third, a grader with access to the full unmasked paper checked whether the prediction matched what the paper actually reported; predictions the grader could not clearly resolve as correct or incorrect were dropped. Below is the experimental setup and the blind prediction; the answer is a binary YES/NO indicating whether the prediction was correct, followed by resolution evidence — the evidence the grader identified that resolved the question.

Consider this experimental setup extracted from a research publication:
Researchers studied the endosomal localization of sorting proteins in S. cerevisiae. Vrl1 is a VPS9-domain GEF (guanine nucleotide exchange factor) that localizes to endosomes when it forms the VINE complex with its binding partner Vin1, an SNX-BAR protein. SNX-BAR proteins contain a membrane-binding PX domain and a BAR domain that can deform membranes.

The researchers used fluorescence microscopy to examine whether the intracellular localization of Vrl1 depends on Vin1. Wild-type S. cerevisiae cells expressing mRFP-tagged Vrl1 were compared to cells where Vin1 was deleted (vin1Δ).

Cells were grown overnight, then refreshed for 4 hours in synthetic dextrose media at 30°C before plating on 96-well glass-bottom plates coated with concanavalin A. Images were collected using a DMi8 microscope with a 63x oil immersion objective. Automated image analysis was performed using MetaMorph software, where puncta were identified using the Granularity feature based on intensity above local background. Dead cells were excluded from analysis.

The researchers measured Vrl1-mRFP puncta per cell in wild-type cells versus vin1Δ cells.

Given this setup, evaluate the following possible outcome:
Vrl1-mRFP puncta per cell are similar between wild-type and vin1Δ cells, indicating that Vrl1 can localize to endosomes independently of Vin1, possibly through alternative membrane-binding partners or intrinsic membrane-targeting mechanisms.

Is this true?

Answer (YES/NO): NO